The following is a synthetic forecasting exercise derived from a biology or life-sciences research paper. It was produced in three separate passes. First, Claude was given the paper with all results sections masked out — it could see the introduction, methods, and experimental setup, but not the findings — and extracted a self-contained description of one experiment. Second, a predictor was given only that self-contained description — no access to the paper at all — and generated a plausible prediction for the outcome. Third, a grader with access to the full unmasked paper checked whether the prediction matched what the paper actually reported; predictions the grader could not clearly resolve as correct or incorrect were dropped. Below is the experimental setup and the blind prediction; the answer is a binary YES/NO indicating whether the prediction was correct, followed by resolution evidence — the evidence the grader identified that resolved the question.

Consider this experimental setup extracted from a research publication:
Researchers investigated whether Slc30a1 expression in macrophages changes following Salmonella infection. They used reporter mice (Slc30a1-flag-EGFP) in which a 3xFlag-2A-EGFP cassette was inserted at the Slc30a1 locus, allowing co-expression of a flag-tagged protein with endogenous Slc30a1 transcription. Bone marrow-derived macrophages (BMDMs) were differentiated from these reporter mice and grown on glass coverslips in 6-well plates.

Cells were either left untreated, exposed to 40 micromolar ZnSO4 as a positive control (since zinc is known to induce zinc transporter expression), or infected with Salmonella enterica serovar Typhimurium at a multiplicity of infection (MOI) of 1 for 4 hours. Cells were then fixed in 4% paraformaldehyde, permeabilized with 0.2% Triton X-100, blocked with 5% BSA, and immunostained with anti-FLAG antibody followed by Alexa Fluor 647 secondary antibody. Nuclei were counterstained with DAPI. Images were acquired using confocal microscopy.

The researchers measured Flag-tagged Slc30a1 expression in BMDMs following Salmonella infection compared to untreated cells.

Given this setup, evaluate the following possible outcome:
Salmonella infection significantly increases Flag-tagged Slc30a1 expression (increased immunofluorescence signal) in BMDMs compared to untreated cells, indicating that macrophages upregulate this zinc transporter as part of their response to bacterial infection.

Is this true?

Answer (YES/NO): YES